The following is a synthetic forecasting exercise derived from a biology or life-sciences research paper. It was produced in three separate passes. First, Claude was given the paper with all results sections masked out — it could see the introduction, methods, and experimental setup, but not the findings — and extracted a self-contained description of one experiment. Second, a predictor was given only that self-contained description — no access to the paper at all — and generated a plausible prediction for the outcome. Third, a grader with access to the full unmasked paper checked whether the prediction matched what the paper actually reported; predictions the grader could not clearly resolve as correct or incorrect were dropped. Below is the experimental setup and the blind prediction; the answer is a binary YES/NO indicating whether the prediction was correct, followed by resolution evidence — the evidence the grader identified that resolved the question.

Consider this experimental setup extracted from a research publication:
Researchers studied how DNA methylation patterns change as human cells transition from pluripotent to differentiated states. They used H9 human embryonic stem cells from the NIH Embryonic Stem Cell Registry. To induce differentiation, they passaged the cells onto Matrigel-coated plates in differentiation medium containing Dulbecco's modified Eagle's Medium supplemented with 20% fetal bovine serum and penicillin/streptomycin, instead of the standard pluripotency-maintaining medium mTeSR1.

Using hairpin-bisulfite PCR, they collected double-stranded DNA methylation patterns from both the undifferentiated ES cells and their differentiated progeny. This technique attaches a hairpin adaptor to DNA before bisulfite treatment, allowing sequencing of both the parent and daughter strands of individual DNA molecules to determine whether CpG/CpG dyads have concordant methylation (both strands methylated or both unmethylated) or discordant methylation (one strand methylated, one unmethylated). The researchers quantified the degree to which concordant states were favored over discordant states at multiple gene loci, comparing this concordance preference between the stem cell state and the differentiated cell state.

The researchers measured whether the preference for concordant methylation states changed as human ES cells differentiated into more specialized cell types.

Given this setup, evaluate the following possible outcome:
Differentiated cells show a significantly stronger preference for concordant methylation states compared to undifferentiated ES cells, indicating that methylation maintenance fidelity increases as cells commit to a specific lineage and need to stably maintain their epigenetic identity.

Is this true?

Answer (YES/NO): YES